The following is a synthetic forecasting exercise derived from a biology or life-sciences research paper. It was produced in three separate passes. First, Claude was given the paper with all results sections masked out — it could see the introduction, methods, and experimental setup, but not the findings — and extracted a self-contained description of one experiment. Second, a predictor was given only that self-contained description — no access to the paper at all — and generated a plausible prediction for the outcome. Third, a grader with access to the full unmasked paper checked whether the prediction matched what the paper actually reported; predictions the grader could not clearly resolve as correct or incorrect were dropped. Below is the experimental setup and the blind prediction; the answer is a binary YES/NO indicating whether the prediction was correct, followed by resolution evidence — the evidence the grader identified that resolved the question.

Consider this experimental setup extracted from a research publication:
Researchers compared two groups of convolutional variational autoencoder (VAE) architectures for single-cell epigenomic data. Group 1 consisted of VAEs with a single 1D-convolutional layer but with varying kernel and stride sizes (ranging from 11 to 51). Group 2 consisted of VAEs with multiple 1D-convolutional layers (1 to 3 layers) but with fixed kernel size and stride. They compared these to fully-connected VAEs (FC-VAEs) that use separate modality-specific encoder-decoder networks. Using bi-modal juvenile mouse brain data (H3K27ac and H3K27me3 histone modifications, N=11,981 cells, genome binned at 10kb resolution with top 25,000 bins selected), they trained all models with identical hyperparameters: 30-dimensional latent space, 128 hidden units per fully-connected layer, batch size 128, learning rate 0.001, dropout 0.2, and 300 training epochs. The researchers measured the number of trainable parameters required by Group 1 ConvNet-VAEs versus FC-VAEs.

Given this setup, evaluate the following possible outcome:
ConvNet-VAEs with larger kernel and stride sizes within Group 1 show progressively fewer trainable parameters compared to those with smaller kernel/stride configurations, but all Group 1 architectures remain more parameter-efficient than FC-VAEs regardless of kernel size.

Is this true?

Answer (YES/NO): YES